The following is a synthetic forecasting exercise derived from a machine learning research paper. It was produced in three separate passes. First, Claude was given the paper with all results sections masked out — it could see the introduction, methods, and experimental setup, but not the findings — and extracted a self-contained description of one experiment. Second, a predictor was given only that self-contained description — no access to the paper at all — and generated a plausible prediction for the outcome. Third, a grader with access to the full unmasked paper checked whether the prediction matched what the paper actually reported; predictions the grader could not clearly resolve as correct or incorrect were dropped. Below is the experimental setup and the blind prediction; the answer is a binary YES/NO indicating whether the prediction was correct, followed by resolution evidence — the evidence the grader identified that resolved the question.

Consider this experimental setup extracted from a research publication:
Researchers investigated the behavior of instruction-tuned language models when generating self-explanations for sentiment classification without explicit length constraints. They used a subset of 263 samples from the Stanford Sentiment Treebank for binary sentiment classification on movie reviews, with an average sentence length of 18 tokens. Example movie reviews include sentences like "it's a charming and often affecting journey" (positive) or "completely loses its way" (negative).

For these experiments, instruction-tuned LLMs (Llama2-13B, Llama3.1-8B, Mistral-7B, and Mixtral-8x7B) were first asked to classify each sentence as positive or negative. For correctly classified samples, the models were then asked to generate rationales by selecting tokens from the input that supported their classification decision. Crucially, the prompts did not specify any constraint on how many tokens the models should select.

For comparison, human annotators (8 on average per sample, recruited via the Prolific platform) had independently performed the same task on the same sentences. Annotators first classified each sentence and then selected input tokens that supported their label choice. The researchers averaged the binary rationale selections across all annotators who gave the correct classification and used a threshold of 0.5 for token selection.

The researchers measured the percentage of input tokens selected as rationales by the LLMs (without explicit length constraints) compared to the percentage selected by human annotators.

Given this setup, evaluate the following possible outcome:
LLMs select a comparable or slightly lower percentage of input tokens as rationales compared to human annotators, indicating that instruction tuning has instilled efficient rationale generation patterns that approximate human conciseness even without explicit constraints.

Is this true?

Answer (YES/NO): NO